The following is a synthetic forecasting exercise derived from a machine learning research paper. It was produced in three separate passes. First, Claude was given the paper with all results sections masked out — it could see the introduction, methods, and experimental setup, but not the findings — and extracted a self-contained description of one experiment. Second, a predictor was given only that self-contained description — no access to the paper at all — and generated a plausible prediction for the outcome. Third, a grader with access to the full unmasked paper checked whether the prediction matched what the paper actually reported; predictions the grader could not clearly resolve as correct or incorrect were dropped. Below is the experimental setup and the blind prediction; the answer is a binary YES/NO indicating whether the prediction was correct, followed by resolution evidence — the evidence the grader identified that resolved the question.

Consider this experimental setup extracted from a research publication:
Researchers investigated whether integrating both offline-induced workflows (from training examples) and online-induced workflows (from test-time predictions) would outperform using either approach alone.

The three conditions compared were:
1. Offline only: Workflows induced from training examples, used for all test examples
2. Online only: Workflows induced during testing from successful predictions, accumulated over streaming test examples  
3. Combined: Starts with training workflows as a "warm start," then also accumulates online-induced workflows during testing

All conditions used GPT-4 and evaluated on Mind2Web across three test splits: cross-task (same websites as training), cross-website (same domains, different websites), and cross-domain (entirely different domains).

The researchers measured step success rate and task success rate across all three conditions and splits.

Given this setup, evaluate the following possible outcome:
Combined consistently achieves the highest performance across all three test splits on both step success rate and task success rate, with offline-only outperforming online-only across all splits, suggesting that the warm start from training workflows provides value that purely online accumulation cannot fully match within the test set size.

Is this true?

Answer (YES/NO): NO